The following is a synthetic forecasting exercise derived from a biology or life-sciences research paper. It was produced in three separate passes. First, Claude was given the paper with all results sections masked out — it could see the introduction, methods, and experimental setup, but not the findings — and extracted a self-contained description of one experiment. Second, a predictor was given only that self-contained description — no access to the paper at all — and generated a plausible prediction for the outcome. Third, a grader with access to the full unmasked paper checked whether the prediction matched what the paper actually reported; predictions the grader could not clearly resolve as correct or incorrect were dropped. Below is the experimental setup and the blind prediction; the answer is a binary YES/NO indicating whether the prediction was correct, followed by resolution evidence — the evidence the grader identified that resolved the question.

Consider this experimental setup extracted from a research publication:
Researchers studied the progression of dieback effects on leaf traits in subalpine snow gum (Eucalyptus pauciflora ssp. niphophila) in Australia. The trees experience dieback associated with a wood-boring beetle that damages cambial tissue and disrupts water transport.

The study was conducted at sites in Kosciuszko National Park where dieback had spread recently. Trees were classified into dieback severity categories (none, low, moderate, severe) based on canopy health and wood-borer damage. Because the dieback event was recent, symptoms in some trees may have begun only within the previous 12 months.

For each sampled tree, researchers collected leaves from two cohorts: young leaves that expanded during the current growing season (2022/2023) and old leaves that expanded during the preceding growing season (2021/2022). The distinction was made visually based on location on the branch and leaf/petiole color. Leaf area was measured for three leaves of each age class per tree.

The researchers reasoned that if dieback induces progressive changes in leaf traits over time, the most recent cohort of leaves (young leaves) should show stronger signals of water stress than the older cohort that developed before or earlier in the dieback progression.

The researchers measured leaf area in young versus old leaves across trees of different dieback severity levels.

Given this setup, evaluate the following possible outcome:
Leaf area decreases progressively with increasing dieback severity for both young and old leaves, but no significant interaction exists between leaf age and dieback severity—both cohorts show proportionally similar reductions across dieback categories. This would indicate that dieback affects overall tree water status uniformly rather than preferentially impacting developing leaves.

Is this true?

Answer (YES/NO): NO